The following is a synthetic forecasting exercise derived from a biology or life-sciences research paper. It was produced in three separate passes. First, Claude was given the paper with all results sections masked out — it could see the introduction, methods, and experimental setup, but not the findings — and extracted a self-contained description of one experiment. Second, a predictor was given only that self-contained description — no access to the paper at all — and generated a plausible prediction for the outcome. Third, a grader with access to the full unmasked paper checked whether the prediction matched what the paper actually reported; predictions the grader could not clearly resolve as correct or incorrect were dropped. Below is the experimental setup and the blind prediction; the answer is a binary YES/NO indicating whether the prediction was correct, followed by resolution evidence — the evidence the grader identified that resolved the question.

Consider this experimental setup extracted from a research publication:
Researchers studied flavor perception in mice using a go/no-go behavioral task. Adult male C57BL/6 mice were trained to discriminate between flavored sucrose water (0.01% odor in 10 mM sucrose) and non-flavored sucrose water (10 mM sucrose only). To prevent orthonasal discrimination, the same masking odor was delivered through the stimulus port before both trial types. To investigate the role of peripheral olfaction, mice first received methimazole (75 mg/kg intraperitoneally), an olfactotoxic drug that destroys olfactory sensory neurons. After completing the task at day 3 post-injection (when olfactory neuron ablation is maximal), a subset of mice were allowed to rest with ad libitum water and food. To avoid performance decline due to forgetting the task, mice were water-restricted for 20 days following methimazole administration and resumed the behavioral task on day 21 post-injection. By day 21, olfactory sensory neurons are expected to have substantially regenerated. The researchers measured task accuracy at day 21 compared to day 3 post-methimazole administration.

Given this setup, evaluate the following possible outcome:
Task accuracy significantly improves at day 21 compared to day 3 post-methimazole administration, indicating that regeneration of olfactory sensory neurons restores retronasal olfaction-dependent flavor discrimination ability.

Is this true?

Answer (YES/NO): YES